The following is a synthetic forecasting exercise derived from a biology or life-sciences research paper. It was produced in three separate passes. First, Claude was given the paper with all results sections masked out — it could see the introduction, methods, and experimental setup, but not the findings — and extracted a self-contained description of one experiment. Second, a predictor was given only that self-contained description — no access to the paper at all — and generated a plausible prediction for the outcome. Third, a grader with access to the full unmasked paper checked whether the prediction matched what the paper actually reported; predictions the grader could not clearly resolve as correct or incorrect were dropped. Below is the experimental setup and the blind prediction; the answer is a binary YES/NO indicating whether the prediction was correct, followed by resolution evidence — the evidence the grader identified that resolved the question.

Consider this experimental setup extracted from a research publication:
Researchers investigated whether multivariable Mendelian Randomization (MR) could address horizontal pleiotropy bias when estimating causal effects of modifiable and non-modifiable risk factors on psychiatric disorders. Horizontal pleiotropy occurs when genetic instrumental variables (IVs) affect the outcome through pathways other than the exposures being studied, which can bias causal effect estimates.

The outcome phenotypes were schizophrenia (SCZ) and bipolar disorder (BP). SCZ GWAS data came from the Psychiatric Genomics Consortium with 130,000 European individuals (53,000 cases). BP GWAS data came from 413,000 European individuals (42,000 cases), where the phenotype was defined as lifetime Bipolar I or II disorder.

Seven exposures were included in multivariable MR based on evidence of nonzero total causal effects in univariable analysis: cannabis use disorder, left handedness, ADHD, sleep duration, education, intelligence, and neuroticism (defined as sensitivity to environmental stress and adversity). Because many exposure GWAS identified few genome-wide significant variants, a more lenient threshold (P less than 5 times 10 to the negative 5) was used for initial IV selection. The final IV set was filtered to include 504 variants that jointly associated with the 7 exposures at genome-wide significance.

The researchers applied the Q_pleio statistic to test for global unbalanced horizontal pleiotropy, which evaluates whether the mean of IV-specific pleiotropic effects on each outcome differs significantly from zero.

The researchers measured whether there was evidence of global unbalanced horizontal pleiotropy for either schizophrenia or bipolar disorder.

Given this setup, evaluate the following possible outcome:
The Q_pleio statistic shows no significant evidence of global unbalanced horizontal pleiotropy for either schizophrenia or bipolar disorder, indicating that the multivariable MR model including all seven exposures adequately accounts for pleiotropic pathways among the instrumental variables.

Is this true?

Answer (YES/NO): YES